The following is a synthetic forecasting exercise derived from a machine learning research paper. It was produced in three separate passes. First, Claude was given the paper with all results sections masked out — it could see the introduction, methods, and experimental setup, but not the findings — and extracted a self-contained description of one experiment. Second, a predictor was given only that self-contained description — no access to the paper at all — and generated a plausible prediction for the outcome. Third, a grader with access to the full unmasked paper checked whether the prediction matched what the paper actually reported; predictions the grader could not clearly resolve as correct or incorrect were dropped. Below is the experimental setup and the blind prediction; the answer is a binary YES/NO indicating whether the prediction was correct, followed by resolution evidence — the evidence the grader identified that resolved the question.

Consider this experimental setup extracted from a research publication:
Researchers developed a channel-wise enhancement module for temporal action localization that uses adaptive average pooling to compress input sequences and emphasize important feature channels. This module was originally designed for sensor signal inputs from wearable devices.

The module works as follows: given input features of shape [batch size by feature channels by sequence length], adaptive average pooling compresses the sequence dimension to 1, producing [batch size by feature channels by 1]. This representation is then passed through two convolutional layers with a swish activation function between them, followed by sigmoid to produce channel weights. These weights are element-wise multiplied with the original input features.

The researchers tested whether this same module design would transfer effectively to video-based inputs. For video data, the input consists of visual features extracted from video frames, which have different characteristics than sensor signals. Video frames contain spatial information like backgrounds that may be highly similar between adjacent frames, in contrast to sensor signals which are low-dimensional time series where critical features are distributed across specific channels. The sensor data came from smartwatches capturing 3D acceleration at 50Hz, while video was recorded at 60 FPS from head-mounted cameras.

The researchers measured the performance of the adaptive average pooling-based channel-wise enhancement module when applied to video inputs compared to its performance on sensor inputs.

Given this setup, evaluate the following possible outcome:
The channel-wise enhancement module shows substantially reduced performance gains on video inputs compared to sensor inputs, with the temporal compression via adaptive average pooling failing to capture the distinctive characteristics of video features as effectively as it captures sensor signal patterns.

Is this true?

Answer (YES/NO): YES